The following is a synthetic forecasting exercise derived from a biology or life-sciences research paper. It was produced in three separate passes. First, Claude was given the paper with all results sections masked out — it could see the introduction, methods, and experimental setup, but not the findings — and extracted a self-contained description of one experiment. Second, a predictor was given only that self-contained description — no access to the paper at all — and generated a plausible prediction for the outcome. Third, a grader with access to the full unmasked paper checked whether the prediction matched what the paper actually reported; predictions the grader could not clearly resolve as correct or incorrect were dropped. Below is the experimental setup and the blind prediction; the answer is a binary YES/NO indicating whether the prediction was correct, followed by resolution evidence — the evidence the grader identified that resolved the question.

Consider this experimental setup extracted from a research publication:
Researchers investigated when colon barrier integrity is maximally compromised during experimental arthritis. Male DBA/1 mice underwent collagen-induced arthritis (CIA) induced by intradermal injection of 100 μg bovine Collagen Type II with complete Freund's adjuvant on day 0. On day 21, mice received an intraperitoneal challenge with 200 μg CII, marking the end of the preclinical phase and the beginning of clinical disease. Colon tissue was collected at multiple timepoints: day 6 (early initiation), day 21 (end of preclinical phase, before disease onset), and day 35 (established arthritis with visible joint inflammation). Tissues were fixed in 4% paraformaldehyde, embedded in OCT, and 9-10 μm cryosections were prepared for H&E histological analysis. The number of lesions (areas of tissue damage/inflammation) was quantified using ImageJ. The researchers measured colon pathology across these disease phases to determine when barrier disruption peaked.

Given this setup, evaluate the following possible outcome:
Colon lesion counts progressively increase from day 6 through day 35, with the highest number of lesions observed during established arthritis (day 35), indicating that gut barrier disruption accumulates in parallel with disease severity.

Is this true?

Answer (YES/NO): NO